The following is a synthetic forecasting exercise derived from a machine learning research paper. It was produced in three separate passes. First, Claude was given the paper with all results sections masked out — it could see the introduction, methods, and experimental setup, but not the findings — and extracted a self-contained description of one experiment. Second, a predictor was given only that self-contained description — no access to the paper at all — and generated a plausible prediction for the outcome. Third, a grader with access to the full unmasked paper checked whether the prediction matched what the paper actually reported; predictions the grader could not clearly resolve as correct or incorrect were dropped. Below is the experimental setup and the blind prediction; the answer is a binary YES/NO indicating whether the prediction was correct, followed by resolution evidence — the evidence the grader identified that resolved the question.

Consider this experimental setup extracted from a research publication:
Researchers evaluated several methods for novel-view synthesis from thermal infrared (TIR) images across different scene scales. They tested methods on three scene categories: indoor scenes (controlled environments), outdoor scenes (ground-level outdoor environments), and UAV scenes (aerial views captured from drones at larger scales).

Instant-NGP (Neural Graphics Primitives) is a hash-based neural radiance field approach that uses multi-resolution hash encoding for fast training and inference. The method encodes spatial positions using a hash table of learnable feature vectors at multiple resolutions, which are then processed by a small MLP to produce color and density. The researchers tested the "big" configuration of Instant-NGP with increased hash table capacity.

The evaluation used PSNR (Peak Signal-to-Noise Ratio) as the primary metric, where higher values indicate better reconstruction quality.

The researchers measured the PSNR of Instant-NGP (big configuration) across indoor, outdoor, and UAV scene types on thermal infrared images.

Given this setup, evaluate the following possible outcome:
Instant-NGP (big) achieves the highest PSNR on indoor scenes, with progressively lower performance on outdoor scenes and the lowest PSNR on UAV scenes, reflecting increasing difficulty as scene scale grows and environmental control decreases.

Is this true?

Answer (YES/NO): YES